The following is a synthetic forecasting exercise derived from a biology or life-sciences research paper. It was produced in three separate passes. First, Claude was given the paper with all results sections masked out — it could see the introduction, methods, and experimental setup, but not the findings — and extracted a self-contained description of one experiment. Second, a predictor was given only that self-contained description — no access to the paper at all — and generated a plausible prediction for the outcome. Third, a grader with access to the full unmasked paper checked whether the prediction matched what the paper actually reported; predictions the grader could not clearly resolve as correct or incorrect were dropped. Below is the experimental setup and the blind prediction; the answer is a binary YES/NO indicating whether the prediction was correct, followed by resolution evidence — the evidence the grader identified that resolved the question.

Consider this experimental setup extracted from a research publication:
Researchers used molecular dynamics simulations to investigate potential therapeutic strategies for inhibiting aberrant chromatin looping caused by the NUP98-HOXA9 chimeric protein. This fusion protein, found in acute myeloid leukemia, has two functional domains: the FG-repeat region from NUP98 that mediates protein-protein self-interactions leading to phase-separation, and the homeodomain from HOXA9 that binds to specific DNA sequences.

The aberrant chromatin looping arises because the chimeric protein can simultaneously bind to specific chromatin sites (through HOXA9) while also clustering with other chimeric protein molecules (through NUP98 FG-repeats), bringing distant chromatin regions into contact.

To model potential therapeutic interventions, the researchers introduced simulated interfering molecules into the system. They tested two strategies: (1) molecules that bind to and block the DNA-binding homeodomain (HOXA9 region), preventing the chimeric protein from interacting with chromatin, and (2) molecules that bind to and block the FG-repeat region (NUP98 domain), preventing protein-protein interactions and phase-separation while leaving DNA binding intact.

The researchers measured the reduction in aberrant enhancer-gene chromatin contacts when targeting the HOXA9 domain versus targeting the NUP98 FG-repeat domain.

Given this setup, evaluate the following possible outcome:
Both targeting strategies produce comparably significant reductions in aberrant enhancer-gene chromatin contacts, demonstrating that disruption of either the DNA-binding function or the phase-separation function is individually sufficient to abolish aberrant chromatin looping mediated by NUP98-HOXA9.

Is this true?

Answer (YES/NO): NO